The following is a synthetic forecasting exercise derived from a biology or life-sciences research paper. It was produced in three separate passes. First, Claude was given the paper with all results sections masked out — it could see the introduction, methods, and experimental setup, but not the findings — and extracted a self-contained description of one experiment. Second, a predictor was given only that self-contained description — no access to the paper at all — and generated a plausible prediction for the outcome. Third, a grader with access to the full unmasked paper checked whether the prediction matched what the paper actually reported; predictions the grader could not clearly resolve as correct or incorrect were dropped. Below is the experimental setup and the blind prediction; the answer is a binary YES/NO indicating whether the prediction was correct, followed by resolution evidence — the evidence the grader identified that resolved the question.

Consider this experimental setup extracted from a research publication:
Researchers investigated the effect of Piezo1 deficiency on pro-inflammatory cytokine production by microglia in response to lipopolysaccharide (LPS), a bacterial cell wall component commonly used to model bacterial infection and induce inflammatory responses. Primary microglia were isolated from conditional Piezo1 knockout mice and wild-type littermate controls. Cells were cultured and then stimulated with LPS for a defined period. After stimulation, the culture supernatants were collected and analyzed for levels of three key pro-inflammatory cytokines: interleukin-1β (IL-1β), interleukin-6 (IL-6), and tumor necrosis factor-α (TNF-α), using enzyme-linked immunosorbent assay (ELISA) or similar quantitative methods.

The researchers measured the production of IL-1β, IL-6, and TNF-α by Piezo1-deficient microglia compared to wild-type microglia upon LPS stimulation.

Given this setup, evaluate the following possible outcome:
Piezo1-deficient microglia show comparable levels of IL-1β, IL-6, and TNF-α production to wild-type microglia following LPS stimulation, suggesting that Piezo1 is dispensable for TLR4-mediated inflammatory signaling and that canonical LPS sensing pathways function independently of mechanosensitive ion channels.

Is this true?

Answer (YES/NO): NO